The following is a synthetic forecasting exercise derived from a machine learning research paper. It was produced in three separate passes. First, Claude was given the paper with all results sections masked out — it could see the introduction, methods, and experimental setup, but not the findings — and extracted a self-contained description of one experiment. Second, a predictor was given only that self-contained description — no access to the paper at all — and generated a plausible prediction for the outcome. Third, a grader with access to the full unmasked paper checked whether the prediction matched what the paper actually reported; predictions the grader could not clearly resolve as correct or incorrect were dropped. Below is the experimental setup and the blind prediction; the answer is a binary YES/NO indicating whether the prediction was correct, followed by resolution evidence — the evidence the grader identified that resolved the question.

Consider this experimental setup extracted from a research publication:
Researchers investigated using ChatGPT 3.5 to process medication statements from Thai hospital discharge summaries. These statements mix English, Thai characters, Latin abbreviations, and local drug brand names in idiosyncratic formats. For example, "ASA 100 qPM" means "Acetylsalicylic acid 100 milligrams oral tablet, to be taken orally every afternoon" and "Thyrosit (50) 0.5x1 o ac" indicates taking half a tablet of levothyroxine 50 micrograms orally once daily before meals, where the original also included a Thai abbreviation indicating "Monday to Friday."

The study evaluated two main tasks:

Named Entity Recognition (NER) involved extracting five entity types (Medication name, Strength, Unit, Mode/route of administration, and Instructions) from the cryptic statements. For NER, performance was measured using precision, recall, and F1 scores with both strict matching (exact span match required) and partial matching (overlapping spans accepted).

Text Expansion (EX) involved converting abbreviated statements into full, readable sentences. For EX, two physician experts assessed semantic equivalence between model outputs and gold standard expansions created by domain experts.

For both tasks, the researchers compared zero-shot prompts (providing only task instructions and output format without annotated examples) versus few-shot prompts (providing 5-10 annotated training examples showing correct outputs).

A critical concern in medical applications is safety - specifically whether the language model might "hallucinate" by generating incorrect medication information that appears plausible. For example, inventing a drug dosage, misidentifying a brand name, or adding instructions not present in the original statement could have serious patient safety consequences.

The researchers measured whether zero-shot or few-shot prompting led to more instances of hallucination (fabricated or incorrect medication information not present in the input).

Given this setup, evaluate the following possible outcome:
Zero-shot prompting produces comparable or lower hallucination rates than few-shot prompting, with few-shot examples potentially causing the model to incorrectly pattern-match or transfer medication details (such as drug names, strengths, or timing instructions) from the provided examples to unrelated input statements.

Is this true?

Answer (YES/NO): NO